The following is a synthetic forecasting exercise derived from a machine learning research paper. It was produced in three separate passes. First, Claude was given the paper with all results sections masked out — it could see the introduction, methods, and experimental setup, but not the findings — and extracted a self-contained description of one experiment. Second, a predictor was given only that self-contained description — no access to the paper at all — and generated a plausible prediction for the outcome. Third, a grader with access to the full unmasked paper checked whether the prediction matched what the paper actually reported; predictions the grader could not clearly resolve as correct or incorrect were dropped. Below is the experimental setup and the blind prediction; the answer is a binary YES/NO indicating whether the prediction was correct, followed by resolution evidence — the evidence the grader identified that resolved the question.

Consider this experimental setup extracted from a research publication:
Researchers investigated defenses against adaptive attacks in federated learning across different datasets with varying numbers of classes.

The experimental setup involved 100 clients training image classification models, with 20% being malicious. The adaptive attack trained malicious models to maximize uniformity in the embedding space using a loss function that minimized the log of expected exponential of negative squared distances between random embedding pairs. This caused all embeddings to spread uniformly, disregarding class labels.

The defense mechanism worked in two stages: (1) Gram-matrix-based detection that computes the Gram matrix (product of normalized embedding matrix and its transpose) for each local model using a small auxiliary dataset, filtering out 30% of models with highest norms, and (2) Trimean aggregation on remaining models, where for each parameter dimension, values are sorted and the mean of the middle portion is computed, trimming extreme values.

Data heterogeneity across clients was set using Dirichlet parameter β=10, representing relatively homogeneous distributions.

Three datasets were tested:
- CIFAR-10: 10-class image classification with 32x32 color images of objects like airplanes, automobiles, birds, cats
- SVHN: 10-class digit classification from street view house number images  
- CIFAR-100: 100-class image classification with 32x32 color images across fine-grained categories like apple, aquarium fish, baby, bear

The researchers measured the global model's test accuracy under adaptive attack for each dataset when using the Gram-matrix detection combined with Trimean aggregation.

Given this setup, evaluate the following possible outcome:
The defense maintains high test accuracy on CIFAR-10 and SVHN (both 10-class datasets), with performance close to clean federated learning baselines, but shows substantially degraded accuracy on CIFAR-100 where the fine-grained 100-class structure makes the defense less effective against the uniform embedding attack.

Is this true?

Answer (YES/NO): NO